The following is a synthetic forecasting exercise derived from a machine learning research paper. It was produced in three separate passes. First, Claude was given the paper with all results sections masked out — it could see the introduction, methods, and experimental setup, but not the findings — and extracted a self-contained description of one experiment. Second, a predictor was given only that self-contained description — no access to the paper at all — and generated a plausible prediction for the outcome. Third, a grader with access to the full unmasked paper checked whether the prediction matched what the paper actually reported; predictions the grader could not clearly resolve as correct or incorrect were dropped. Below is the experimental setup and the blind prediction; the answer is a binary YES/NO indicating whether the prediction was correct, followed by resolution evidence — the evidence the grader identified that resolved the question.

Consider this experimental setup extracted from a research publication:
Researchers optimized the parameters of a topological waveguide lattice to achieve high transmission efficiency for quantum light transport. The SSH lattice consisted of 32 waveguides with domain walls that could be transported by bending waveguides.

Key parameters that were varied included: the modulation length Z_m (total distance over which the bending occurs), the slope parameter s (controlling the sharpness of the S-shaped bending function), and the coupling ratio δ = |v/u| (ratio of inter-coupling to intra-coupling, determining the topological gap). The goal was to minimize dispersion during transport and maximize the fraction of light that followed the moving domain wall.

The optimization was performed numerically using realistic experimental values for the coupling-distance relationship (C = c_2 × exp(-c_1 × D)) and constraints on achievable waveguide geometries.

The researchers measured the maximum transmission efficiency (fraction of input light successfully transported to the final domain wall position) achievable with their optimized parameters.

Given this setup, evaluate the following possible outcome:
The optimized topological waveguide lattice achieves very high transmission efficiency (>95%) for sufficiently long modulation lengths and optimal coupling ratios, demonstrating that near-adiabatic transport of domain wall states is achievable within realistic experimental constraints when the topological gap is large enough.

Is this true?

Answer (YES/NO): NO